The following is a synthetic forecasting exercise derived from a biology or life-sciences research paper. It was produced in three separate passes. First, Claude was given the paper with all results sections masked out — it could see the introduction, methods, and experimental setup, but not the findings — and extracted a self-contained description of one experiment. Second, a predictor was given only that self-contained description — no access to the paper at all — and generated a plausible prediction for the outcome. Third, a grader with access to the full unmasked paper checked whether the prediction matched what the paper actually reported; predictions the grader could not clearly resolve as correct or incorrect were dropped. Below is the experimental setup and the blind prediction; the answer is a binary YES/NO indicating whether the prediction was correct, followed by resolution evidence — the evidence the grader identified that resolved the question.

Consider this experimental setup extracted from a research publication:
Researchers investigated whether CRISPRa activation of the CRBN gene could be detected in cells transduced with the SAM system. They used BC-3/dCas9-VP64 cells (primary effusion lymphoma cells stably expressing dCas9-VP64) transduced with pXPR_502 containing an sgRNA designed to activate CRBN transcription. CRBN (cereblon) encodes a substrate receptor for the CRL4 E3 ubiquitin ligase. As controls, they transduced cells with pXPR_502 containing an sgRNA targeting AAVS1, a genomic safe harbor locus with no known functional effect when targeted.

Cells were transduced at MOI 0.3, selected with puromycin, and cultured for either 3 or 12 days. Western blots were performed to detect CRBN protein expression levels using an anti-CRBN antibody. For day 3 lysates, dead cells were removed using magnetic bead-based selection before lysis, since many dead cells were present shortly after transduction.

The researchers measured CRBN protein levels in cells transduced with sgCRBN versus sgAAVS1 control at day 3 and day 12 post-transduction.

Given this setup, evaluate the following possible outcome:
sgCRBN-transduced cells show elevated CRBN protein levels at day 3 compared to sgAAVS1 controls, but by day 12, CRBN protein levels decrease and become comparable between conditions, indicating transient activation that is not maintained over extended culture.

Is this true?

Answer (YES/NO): NO